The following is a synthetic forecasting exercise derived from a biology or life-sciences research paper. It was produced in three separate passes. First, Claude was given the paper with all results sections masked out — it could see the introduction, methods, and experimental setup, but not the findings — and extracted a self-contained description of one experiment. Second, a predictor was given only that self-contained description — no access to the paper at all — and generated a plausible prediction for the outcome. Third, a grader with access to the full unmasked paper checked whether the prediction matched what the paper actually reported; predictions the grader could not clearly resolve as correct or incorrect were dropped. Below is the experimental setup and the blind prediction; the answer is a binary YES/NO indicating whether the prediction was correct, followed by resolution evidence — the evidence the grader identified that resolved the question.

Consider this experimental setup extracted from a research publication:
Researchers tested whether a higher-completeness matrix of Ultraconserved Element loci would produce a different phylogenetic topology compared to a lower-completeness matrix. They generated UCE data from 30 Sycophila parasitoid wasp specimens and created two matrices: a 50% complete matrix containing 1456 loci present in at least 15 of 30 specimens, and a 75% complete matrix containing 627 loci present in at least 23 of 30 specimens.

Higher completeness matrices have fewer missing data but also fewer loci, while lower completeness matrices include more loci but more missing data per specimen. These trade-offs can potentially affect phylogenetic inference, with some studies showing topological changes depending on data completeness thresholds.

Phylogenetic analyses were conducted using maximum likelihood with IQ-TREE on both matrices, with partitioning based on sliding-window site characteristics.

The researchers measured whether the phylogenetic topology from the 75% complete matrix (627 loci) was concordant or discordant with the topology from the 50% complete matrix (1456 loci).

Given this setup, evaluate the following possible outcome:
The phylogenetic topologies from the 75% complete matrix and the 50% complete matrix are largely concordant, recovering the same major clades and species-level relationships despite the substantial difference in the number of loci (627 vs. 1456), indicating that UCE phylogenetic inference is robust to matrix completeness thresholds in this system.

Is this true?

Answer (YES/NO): YES